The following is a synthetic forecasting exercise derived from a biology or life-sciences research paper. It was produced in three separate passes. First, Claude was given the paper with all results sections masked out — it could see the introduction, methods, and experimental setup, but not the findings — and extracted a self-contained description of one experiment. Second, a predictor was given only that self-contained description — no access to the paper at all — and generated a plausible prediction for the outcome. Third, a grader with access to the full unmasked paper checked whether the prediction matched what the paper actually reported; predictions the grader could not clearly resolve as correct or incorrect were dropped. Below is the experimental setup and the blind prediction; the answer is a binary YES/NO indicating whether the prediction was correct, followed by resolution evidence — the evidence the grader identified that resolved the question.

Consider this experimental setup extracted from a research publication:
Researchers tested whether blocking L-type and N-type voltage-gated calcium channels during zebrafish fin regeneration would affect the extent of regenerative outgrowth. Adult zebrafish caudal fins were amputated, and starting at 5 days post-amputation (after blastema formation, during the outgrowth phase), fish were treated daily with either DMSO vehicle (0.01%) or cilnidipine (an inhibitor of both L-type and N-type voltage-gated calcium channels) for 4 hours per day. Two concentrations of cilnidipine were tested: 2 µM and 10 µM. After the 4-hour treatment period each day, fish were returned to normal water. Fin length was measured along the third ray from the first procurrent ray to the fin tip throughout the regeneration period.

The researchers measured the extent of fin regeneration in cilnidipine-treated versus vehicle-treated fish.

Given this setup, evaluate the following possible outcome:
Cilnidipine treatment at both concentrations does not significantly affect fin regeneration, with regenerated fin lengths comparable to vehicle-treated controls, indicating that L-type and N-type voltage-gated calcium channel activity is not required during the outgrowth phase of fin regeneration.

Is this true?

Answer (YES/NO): NO